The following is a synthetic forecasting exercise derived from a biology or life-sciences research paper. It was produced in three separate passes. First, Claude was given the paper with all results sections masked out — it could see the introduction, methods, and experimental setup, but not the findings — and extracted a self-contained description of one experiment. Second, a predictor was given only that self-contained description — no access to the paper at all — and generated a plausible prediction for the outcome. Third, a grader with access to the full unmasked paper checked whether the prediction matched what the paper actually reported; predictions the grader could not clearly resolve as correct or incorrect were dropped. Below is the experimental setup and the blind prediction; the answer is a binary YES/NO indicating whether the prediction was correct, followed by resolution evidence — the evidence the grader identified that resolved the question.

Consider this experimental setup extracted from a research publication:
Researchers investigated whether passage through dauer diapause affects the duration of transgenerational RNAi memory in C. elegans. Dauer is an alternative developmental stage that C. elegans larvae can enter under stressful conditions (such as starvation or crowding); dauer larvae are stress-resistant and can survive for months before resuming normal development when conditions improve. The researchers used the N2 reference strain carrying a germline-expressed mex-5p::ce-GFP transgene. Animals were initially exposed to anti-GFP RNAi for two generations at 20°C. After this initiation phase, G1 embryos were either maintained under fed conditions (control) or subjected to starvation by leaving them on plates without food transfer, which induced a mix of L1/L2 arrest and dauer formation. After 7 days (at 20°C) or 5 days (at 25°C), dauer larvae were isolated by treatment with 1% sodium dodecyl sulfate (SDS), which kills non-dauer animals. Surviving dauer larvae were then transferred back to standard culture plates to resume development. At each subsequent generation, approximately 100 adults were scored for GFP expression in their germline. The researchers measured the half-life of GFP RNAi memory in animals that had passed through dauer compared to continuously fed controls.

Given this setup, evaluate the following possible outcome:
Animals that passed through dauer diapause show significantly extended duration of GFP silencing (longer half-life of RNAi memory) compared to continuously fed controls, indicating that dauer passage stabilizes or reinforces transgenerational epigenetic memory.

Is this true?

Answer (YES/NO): NO